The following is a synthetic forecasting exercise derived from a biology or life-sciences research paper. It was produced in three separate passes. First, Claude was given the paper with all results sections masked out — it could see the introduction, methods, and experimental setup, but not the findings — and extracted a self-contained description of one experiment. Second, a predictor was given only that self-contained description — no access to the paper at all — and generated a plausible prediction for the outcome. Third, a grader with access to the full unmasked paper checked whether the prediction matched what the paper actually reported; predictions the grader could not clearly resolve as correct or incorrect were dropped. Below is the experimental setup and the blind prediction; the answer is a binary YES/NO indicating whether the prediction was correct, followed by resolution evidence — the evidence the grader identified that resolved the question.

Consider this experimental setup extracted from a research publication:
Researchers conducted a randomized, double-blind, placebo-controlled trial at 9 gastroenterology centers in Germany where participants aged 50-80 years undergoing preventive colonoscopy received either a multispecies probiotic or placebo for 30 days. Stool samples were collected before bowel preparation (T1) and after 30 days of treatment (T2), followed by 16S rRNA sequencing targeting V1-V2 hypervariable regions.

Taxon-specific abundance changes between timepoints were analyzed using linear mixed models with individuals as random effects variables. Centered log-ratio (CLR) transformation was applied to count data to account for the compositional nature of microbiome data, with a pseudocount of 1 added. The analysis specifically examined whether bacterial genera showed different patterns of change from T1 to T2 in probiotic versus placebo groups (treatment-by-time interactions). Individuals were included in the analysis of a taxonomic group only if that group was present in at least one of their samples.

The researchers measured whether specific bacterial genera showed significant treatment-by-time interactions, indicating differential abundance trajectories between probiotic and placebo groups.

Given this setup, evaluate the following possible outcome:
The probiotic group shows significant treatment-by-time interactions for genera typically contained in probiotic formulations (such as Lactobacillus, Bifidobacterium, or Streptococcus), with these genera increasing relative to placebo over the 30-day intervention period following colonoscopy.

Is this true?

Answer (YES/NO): NO